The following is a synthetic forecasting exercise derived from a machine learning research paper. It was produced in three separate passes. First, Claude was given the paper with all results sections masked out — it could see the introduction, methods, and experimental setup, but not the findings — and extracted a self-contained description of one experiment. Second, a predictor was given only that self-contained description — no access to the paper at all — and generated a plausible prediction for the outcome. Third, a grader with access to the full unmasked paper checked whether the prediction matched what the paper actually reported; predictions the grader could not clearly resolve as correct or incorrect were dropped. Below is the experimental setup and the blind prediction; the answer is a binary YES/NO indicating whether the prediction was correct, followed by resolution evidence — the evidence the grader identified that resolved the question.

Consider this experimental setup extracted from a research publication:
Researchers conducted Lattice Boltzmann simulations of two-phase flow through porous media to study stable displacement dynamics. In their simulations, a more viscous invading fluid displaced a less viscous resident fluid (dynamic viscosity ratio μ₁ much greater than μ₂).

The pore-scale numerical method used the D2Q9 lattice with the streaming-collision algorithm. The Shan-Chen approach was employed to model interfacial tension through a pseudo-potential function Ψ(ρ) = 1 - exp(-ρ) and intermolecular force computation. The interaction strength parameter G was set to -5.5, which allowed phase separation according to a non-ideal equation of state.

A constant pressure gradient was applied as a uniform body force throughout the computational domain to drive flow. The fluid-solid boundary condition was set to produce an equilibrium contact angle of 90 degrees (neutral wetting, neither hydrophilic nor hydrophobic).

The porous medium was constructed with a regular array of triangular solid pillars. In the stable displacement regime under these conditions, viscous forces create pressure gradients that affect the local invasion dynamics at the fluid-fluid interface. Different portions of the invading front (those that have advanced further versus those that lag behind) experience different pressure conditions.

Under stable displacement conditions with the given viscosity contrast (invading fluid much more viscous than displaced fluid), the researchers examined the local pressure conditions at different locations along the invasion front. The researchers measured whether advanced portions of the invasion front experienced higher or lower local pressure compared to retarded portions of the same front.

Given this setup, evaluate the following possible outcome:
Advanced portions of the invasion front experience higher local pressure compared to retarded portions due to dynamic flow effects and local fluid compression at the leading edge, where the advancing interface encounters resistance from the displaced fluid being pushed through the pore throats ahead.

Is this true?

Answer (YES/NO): NO